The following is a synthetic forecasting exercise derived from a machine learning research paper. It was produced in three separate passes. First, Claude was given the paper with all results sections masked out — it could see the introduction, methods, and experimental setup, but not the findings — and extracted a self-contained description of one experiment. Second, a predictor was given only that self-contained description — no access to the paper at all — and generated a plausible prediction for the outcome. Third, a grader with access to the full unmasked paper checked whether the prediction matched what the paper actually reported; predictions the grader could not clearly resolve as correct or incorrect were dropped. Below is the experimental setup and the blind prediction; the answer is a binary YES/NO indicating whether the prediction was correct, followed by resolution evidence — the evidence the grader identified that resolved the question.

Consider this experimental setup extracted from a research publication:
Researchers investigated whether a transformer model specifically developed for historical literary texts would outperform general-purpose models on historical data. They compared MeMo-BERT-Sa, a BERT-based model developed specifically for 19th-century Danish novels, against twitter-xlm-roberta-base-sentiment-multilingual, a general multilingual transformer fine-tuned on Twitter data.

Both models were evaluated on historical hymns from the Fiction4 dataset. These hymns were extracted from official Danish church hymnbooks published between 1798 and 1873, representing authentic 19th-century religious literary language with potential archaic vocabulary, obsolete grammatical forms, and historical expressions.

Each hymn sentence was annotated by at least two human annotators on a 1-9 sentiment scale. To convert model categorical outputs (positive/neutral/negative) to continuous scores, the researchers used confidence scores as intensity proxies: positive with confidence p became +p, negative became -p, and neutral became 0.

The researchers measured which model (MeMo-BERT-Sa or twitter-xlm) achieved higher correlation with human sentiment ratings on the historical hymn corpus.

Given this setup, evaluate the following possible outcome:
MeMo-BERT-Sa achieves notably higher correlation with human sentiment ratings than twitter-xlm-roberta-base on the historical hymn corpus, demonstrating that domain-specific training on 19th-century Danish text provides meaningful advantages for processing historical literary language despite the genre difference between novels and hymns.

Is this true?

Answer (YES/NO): YES